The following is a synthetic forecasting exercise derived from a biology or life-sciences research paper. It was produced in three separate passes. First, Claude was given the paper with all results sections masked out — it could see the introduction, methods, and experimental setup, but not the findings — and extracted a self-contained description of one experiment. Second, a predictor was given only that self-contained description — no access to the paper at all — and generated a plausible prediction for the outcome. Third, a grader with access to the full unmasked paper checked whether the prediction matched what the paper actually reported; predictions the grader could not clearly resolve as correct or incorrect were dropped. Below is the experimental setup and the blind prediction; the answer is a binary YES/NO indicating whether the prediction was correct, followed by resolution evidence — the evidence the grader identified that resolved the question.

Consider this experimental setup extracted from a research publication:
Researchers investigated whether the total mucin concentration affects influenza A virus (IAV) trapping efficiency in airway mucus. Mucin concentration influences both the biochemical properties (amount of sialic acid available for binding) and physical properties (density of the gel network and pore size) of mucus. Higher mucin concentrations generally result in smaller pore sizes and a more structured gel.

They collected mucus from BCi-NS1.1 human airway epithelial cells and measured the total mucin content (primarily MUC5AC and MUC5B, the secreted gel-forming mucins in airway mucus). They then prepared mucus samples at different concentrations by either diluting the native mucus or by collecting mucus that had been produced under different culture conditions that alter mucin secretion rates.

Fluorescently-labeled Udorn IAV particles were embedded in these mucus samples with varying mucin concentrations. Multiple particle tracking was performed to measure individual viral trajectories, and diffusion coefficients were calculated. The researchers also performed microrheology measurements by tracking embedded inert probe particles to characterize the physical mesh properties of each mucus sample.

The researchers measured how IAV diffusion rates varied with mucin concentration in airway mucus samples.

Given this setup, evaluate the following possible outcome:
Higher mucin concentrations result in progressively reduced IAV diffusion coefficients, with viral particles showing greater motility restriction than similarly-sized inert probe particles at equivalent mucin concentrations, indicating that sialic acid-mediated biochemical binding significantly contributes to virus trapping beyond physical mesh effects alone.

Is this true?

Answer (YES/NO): NO